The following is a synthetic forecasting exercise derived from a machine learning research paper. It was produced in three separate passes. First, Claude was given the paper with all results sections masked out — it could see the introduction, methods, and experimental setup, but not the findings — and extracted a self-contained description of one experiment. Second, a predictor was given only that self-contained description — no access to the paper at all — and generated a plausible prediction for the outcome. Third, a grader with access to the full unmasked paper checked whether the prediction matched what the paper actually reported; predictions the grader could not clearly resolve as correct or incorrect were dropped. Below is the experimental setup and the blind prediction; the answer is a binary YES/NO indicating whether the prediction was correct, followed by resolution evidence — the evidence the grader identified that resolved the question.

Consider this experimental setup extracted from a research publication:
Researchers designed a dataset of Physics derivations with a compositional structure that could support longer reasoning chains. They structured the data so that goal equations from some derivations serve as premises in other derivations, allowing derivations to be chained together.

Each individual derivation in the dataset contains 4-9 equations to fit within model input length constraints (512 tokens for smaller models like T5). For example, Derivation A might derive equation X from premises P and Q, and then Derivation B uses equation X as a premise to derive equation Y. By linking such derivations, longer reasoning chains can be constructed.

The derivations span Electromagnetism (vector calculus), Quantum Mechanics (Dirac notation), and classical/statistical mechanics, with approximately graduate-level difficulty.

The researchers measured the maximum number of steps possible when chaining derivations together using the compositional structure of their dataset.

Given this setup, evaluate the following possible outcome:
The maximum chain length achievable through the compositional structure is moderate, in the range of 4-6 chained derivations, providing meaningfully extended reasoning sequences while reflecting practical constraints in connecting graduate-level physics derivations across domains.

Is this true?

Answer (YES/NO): NO